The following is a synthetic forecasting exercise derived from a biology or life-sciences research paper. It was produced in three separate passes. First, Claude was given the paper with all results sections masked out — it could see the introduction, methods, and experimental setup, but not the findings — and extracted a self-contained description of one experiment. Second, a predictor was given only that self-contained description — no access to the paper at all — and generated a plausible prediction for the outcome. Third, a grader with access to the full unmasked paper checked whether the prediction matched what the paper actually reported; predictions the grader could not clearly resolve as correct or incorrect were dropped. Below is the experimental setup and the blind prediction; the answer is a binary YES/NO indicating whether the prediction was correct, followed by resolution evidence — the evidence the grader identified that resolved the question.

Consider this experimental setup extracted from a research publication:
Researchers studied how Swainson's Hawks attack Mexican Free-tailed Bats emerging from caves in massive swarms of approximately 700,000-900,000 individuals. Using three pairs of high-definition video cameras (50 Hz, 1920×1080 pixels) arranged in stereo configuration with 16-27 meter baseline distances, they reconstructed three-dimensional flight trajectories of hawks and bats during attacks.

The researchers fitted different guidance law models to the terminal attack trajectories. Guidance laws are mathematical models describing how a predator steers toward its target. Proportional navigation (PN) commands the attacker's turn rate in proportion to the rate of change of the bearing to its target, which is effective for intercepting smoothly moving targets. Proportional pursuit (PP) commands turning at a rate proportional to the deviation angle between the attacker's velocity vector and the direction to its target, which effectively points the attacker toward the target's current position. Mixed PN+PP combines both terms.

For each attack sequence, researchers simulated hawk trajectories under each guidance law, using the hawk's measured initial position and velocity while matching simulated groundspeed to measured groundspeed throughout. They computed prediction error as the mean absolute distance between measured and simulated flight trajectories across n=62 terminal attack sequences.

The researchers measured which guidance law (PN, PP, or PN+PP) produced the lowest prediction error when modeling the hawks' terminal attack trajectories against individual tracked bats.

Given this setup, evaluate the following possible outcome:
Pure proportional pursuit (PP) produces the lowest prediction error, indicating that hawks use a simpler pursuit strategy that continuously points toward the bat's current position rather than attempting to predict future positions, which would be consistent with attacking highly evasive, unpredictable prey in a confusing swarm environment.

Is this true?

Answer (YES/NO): NO